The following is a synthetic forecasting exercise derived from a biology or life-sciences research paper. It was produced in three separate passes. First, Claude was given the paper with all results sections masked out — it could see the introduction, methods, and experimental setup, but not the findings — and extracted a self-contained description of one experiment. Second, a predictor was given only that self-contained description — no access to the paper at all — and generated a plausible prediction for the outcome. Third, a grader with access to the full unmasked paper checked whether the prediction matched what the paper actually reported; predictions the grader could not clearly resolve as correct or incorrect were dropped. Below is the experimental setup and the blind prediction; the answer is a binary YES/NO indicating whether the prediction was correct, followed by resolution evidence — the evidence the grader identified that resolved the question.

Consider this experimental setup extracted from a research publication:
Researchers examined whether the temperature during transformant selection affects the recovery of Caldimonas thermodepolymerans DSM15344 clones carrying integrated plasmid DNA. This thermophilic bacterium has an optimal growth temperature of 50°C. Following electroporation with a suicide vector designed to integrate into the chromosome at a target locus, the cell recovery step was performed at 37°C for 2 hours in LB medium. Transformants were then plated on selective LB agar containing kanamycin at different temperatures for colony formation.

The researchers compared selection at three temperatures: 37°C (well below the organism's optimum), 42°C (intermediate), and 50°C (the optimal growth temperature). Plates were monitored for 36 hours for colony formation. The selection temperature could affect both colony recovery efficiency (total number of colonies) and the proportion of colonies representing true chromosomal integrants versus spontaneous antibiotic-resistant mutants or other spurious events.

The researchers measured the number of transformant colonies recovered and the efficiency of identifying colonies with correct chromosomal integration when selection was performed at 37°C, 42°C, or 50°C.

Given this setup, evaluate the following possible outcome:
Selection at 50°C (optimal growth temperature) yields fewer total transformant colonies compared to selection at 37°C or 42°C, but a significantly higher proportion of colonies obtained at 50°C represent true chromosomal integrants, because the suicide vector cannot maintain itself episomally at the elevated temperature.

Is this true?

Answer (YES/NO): NO